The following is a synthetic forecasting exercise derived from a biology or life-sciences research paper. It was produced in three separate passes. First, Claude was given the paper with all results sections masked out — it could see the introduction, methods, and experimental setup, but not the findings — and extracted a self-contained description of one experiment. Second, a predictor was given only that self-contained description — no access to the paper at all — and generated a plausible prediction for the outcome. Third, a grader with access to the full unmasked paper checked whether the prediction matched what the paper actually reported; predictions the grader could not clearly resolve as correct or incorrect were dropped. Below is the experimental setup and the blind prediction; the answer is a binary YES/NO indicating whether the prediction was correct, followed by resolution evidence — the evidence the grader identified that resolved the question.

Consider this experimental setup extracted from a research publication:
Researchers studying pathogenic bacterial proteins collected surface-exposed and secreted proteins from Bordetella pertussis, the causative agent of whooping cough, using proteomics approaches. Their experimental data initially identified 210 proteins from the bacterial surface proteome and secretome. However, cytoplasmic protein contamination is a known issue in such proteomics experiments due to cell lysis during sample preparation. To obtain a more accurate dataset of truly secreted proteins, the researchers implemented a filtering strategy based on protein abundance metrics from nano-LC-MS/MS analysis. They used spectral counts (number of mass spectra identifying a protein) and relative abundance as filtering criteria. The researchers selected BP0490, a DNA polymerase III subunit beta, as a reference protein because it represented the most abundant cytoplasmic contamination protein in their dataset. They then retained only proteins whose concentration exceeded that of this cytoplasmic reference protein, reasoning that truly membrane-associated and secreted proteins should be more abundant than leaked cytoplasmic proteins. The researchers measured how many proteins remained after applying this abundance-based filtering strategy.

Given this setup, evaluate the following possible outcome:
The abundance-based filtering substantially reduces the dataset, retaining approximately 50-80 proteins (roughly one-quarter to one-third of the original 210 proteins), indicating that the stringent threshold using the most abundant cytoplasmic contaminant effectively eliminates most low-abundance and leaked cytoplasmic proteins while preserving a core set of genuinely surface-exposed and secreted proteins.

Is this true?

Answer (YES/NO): NO